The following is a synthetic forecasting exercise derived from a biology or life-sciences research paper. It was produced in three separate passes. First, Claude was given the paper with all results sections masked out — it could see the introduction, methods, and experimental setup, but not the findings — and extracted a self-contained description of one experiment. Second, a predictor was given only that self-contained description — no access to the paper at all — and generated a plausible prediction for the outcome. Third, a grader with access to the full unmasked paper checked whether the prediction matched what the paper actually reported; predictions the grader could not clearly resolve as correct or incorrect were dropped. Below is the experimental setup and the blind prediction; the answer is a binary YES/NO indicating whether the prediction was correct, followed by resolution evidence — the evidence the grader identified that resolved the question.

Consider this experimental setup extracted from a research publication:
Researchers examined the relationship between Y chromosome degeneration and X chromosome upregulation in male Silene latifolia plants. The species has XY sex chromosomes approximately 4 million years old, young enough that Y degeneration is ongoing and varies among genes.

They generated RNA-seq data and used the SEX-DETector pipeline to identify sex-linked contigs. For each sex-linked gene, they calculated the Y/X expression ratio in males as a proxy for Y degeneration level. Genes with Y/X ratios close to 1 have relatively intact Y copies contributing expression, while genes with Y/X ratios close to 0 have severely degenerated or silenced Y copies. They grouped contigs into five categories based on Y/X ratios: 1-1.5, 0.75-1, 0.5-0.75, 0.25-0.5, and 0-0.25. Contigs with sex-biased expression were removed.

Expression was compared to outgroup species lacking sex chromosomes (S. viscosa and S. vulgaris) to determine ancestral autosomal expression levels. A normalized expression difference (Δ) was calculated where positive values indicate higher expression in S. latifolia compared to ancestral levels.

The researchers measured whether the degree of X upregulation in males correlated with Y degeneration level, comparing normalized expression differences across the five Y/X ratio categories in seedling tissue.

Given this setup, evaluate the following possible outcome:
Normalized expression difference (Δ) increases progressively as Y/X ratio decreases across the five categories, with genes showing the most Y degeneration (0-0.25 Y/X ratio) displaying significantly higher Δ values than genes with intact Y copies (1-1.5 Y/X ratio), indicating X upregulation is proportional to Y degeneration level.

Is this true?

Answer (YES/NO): YES